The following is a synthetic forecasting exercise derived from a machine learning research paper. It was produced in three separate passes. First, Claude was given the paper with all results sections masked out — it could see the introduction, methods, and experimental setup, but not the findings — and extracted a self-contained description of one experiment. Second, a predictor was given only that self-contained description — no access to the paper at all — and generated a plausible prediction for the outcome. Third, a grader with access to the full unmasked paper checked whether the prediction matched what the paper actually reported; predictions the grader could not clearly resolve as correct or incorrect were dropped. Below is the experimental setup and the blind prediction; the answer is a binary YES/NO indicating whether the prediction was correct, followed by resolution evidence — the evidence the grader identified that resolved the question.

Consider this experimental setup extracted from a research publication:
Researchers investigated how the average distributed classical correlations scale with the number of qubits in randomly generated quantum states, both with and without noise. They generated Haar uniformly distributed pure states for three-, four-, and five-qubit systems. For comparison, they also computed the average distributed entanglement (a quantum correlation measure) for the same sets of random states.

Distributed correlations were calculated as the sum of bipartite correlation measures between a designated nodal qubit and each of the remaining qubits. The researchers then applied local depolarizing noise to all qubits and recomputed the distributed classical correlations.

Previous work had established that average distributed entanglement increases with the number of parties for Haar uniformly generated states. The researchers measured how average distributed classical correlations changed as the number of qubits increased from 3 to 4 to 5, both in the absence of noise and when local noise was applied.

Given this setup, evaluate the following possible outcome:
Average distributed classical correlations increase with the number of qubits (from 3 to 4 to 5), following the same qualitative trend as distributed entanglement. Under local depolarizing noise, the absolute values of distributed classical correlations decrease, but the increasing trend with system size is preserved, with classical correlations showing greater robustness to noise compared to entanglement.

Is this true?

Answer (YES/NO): NO